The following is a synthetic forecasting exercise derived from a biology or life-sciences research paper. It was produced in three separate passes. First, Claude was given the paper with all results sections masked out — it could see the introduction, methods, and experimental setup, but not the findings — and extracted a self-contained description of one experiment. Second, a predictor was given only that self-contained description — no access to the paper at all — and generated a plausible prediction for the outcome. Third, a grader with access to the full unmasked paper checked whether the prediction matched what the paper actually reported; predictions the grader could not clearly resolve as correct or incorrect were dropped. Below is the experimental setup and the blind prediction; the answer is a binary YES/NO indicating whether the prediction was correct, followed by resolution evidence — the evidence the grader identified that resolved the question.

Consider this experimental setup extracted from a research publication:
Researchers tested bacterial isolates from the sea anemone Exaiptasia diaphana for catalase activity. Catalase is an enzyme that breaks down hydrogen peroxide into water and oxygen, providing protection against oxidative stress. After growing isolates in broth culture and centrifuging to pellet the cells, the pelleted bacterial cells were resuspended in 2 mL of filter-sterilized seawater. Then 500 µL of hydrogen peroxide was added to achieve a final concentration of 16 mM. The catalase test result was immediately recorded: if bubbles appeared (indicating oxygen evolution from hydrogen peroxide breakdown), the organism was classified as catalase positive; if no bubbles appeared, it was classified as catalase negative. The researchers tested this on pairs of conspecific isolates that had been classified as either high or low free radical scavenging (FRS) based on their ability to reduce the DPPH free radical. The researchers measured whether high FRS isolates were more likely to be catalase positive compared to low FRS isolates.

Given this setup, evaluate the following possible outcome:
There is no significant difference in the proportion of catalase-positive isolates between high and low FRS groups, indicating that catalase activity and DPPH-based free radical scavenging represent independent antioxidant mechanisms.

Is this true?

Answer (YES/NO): YES